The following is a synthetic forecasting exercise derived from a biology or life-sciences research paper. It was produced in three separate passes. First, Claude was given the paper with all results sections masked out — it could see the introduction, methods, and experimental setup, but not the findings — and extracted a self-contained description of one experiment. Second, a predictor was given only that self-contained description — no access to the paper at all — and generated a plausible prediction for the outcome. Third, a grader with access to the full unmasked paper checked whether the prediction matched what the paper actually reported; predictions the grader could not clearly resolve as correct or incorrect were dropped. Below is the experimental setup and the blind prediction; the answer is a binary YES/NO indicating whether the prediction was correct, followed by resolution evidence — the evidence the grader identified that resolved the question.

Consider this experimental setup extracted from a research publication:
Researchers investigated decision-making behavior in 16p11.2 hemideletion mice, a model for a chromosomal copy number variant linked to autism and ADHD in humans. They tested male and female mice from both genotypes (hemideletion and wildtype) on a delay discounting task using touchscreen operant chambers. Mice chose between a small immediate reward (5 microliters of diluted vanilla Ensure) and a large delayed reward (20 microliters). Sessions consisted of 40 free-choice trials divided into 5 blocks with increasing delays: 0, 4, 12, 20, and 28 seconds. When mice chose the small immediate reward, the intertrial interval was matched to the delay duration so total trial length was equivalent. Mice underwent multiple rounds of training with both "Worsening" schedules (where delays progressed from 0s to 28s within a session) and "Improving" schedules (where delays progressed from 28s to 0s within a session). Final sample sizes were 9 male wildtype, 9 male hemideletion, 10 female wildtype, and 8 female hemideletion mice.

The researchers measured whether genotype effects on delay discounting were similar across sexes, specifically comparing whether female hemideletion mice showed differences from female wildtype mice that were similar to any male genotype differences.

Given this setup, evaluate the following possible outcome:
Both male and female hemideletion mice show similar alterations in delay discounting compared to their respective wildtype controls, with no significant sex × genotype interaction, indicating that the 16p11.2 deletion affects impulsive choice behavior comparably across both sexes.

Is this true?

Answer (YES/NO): NO